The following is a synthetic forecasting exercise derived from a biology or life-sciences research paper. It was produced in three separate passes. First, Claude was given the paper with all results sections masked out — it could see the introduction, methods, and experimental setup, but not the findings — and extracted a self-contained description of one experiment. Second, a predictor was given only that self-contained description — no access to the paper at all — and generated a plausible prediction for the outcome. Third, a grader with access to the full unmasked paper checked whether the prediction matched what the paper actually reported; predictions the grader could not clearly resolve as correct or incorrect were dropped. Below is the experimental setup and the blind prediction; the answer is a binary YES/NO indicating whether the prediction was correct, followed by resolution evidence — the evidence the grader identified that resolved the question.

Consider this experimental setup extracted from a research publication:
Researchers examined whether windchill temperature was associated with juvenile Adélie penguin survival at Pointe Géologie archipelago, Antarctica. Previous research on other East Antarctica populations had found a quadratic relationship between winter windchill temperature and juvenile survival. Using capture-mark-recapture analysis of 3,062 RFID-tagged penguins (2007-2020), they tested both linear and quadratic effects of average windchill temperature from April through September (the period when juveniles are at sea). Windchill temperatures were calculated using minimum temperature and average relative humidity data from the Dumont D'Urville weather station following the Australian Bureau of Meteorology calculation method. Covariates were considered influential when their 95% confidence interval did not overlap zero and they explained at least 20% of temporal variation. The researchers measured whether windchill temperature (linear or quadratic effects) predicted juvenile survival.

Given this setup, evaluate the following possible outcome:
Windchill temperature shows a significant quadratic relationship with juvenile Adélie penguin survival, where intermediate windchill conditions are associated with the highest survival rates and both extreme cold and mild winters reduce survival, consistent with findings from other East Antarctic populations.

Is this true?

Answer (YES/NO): NO